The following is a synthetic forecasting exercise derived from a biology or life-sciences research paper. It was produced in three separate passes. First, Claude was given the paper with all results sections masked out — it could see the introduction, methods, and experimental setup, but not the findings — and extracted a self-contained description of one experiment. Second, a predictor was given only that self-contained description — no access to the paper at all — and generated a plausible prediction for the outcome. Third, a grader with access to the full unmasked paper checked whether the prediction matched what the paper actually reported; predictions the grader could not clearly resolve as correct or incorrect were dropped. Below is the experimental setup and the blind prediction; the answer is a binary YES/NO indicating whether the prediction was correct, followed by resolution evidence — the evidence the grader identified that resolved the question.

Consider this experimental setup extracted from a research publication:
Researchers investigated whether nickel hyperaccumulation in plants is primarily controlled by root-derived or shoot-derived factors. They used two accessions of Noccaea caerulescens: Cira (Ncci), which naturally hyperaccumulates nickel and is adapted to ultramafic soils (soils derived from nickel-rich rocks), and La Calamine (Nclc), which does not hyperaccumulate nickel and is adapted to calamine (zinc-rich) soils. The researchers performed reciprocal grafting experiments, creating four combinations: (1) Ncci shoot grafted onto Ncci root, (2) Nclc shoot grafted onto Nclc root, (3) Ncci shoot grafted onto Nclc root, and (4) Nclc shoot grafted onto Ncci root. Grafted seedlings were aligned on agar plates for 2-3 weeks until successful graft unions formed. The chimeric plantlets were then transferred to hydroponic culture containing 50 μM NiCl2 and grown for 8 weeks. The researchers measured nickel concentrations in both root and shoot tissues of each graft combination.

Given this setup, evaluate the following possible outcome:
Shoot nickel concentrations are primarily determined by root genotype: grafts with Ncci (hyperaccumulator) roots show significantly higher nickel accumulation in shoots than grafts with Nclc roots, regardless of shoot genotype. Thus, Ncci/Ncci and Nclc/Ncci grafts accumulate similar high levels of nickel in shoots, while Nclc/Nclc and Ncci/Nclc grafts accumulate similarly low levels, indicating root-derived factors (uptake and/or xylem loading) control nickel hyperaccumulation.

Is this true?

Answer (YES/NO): YES